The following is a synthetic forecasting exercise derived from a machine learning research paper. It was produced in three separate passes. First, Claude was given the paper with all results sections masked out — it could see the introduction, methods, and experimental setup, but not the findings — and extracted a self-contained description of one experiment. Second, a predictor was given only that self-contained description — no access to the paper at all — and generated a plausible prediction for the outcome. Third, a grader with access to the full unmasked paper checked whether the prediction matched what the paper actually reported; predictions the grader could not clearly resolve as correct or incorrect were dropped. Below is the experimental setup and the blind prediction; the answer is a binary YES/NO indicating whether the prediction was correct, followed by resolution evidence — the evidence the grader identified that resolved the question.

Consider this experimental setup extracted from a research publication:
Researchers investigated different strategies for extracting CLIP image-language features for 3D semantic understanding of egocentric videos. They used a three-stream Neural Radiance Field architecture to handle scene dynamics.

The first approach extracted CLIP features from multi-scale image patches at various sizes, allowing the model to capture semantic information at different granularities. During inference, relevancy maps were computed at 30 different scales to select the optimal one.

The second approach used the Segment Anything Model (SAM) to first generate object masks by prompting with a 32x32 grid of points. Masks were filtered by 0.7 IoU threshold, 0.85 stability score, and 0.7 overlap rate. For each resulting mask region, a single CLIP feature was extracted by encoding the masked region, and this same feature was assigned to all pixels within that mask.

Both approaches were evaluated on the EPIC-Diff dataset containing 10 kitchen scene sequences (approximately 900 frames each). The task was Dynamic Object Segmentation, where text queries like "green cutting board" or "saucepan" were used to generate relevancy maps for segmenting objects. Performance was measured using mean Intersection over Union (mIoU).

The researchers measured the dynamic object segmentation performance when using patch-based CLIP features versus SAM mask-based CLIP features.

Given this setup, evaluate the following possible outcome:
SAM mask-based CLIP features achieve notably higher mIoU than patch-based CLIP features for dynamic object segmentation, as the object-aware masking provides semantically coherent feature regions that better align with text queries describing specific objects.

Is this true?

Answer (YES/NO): YES